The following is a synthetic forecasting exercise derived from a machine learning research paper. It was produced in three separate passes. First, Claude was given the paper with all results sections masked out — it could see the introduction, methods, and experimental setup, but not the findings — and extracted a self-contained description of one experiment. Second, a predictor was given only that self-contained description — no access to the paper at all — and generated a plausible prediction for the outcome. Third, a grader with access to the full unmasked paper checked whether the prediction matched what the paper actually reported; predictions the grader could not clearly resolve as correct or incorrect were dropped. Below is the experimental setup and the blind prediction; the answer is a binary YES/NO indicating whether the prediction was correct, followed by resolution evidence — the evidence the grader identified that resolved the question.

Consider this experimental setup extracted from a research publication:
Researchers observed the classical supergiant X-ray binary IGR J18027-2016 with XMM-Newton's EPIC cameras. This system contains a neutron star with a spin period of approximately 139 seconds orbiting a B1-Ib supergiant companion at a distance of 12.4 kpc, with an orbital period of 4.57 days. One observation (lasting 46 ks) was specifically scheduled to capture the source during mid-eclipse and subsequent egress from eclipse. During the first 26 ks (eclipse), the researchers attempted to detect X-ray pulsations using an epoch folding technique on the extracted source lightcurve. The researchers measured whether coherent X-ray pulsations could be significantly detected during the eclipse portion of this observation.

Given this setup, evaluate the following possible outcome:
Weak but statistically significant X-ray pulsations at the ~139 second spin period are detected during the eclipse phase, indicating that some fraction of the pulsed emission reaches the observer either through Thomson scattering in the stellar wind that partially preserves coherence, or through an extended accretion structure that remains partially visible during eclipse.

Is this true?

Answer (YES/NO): NO